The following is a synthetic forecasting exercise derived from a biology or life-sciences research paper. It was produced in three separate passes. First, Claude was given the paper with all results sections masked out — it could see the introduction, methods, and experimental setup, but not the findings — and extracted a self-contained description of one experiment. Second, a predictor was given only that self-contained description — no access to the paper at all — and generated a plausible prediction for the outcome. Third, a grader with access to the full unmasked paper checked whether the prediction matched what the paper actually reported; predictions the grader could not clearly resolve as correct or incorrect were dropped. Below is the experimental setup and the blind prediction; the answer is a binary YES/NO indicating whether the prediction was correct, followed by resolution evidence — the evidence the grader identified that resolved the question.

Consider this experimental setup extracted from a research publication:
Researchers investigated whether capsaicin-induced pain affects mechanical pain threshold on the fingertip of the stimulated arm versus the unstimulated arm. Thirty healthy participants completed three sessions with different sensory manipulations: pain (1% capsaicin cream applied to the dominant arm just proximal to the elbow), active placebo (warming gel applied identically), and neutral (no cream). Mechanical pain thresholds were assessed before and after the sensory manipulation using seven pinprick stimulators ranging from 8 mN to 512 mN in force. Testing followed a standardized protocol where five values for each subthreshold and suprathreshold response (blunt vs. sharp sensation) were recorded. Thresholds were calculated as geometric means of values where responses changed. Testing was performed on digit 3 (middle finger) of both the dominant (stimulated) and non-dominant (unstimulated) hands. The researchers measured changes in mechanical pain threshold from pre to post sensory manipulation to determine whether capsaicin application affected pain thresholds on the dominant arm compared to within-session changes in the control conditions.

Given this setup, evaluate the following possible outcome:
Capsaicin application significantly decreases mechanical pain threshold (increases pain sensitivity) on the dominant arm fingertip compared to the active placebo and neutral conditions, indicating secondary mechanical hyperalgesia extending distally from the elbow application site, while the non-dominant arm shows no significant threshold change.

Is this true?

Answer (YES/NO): NO